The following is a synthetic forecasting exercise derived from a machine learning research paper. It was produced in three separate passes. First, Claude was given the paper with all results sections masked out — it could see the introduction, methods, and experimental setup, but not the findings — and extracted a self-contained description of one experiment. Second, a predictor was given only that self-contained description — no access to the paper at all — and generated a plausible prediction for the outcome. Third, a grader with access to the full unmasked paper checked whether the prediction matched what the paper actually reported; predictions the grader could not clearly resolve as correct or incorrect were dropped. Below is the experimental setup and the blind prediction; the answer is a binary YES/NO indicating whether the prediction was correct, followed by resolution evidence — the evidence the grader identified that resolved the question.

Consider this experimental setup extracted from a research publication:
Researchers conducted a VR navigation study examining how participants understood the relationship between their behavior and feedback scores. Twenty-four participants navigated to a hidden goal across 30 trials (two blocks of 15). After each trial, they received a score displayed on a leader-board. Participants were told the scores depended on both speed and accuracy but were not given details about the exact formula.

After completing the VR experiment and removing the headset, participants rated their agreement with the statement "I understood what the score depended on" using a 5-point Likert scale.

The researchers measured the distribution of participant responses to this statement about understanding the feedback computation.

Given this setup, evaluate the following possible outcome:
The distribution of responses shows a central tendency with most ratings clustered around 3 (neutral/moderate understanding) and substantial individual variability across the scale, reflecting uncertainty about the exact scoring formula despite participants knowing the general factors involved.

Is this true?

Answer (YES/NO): NO